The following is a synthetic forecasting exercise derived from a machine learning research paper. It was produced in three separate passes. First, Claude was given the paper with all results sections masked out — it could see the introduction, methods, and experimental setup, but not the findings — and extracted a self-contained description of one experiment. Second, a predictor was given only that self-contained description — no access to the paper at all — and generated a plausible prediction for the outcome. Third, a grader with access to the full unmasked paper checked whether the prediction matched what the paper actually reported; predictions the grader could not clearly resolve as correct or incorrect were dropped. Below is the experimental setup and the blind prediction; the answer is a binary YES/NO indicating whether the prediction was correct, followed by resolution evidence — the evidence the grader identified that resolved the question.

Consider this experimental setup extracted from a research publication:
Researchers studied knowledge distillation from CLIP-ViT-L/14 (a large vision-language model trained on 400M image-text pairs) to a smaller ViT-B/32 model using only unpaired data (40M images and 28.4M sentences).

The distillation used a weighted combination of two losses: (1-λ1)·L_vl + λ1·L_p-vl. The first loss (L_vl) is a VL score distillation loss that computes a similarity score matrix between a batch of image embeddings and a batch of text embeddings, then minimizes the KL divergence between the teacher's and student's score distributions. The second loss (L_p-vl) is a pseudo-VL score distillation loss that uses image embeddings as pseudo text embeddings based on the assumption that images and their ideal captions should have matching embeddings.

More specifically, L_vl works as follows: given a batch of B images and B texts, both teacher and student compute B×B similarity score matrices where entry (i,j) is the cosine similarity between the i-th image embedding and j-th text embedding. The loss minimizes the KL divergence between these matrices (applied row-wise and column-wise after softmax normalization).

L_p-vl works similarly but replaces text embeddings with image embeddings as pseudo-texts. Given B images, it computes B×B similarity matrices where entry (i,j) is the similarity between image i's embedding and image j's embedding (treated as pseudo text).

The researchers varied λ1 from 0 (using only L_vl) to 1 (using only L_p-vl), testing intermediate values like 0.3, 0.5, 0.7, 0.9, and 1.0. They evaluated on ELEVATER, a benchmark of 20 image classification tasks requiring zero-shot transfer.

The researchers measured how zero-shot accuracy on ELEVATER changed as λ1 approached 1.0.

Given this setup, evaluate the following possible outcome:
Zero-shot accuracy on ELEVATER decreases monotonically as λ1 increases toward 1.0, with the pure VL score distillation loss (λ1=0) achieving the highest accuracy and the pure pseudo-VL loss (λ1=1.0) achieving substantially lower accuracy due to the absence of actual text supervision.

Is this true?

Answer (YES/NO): NO